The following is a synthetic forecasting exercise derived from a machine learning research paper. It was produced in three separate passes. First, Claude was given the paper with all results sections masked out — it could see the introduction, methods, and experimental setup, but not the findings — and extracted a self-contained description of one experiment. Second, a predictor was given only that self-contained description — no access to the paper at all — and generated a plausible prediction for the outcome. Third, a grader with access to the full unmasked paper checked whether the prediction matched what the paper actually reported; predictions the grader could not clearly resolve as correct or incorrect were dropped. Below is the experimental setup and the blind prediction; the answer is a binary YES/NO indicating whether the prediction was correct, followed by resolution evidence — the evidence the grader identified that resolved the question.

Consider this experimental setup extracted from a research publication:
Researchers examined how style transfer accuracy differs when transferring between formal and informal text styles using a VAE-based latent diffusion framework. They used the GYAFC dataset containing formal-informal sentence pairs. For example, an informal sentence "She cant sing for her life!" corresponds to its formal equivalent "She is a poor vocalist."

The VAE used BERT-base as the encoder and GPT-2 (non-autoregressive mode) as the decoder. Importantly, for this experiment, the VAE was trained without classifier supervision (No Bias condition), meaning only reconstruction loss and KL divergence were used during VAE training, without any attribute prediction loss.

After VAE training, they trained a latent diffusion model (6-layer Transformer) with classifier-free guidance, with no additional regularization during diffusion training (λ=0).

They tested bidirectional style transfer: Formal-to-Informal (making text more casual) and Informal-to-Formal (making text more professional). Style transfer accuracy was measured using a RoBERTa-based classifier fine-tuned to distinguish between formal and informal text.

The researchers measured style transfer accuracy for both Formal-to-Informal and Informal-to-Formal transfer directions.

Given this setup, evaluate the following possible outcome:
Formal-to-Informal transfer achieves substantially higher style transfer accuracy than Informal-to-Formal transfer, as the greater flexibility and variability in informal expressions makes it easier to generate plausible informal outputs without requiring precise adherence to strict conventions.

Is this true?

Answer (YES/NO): NO